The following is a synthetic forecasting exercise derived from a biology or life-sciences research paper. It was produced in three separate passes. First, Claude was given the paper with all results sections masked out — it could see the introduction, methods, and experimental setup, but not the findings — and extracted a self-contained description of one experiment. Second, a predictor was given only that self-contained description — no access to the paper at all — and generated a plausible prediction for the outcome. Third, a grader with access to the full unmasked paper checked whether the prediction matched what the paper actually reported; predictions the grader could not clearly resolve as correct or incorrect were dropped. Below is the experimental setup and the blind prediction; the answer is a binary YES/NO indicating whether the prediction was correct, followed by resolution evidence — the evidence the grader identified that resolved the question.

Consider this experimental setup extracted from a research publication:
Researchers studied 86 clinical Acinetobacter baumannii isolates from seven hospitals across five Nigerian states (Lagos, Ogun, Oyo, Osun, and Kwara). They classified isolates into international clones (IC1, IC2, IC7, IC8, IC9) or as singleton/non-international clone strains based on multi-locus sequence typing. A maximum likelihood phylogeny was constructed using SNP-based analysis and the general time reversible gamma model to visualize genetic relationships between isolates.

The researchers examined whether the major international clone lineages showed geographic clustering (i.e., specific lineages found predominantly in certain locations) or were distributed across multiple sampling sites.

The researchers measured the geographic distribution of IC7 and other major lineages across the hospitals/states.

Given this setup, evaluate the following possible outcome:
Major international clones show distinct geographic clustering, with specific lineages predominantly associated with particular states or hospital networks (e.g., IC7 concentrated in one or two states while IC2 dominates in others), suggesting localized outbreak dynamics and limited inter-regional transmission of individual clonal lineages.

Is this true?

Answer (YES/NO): NO